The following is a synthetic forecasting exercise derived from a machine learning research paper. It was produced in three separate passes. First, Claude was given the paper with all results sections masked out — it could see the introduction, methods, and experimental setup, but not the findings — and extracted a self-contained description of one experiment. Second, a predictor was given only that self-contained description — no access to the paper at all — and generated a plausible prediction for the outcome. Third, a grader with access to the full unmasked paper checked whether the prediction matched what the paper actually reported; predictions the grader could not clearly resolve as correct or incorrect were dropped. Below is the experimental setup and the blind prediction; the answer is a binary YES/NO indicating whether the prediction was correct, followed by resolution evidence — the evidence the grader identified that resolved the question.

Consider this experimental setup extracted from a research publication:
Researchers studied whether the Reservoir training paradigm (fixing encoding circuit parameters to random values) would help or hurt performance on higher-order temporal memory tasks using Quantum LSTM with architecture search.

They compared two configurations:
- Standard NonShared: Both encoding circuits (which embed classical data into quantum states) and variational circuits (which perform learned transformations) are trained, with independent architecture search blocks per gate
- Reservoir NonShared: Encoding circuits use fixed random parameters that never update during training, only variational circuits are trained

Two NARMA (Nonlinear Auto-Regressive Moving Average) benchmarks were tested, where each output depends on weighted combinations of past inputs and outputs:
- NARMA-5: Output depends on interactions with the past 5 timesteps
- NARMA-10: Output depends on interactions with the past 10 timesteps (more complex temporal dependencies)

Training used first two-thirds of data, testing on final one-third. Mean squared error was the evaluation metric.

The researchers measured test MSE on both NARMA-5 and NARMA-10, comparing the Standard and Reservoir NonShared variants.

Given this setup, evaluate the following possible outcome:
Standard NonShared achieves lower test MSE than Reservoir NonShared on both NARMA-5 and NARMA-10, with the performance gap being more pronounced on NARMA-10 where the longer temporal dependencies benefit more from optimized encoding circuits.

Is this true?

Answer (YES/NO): NO